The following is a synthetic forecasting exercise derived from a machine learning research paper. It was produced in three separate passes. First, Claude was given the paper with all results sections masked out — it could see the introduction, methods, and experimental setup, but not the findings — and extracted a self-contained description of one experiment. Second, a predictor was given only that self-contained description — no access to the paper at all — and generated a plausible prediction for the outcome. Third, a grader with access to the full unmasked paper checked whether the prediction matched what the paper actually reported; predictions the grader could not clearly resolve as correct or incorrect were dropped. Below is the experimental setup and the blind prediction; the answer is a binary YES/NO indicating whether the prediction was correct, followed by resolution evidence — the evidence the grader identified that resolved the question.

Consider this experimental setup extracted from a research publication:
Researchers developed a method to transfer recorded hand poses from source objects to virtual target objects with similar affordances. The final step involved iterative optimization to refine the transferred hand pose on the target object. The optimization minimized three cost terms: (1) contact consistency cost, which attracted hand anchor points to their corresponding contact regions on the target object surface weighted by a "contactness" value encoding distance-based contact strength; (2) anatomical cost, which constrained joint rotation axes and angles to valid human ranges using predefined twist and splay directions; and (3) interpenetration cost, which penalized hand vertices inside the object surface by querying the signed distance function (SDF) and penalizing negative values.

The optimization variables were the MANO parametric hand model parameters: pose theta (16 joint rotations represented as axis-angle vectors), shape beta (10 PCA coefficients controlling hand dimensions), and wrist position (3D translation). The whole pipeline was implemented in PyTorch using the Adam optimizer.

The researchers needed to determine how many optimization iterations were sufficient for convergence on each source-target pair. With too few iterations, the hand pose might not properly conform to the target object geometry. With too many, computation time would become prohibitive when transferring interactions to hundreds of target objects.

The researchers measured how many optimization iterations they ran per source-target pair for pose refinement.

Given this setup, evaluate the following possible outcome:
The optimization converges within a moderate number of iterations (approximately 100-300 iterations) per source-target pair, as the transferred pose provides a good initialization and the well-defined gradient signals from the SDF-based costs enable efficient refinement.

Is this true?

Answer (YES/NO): NO